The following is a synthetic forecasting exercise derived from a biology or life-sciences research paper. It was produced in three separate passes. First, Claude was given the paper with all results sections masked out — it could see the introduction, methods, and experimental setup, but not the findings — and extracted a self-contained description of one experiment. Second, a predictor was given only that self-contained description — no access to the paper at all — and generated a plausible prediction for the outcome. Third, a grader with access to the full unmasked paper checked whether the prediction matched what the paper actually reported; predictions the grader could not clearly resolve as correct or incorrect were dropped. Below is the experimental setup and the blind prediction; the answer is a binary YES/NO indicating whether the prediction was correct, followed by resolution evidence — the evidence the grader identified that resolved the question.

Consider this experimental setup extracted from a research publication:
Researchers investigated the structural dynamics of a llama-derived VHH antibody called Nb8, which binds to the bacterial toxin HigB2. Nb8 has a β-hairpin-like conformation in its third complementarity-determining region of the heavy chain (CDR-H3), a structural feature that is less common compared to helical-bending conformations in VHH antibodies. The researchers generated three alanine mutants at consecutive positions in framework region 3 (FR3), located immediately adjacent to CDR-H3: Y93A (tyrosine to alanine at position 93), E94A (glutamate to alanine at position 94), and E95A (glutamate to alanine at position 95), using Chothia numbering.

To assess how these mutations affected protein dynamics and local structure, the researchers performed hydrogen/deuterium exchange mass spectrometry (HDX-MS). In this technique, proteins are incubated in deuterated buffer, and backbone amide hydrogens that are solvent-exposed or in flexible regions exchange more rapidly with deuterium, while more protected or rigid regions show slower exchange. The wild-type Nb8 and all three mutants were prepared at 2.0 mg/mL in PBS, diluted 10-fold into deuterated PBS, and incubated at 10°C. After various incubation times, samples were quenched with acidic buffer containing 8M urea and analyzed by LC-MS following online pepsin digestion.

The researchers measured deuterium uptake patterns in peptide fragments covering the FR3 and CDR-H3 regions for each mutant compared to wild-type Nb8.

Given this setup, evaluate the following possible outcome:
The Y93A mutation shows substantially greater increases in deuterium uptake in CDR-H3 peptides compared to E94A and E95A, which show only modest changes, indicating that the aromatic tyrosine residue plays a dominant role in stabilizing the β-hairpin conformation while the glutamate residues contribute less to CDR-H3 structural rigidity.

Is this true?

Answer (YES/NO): NO